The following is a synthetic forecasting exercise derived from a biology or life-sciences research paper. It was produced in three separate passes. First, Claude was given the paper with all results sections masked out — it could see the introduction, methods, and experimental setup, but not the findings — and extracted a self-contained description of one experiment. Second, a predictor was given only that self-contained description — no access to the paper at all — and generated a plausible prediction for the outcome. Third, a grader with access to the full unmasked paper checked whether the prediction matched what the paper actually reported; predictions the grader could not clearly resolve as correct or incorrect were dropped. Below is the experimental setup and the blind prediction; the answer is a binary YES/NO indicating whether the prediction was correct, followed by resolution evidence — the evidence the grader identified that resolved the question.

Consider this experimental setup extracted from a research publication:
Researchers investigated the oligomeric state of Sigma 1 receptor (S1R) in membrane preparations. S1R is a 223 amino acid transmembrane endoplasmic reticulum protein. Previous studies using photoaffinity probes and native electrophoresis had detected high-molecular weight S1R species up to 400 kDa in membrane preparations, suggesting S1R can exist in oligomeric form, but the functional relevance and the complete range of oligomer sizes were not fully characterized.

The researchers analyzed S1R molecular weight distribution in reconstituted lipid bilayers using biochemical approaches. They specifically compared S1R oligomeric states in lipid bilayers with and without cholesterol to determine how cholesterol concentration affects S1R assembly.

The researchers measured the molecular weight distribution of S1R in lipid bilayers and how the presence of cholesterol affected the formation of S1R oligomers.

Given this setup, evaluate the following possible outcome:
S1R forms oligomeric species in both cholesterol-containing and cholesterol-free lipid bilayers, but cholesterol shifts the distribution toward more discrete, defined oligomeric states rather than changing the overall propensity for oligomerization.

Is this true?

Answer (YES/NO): NO